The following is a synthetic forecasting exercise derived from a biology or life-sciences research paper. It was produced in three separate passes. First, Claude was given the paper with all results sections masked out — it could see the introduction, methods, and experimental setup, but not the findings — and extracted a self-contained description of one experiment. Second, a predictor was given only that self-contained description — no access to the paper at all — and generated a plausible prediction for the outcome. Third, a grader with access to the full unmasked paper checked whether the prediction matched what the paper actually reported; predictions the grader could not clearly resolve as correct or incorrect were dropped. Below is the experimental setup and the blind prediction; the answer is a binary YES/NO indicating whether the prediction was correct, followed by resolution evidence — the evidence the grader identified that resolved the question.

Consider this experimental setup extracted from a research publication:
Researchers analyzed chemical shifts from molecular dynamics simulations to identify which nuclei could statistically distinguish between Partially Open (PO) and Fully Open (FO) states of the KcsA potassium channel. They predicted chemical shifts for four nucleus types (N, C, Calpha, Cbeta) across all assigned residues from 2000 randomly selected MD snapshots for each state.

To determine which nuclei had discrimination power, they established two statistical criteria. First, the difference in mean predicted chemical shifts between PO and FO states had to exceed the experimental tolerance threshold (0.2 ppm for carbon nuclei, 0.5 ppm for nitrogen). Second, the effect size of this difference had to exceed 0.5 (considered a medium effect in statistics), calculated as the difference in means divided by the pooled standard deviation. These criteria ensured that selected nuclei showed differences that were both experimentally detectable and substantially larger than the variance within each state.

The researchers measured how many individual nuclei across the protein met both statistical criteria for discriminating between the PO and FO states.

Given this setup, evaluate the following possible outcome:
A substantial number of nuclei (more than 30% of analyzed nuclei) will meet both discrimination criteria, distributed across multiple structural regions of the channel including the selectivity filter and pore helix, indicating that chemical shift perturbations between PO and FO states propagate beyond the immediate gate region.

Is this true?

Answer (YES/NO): NO